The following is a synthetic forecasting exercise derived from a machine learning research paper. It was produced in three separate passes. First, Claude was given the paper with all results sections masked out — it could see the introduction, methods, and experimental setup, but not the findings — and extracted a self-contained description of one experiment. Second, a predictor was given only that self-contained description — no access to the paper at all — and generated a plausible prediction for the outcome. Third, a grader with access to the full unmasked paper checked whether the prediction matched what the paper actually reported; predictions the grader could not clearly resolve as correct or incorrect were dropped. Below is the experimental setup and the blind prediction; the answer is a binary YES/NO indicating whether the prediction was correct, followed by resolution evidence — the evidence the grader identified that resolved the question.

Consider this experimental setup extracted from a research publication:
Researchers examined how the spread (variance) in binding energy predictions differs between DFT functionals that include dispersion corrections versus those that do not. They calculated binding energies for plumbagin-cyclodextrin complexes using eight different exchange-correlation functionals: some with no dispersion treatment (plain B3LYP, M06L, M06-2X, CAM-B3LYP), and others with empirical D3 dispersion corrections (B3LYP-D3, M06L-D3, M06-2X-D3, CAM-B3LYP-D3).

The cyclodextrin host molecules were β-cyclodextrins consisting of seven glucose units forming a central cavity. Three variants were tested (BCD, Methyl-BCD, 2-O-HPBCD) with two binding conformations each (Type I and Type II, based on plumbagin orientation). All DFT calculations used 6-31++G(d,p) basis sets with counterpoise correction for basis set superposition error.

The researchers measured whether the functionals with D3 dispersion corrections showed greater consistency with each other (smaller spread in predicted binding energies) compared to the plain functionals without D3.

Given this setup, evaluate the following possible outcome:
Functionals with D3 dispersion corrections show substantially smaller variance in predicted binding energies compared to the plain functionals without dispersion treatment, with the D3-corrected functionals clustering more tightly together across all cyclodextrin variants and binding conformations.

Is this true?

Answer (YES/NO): NO